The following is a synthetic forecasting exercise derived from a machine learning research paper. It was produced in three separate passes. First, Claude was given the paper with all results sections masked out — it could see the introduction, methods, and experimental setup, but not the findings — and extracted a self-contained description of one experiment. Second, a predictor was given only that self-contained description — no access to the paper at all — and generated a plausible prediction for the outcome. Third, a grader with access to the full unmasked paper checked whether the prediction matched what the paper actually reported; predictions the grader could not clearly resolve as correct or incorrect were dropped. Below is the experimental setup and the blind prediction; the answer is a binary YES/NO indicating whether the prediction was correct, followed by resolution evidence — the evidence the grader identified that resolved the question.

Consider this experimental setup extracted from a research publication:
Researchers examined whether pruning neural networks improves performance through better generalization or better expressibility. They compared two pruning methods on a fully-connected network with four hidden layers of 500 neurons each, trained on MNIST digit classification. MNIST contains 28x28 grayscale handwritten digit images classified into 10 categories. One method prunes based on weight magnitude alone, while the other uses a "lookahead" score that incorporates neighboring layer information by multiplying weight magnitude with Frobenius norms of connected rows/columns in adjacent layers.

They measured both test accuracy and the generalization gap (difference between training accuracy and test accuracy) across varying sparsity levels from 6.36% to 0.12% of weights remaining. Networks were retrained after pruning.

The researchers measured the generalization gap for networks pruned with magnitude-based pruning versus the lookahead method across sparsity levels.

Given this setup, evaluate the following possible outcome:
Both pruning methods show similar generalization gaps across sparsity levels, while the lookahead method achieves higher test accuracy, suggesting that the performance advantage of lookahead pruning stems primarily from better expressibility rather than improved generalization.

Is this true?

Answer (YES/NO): YES